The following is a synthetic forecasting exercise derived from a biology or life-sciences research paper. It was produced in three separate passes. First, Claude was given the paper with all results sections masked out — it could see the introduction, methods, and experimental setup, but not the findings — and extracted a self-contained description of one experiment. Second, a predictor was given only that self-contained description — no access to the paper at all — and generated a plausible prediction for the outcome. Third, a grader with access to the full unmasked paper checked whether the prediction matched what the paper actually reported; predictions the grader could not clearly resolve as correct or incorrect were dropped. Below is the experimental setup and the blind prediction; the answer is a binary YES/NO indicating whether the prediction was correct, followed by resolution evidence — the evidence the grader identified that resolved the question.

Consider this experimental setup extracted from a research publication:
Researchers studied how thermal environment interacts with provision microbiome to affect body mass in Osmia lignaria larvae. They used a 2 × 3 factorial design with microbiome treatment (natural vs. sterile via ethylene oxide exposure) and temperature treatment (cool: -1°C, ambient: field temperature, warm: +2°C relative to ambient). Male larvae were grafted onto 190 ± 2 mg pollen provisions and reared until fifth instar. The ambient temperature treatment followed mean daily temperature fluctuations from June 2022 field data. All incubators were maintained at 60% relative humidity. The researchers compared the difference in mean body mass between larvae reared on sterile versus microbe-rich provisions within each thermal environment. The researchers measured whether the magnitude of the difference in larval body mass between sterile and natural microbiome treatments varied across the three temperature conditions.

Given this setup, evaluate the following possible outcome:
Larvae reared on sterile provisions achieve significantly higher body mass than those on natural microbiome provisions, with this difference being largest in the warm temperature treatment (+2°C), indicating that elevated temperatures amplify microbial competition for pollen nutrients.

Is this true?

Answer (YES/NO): YES